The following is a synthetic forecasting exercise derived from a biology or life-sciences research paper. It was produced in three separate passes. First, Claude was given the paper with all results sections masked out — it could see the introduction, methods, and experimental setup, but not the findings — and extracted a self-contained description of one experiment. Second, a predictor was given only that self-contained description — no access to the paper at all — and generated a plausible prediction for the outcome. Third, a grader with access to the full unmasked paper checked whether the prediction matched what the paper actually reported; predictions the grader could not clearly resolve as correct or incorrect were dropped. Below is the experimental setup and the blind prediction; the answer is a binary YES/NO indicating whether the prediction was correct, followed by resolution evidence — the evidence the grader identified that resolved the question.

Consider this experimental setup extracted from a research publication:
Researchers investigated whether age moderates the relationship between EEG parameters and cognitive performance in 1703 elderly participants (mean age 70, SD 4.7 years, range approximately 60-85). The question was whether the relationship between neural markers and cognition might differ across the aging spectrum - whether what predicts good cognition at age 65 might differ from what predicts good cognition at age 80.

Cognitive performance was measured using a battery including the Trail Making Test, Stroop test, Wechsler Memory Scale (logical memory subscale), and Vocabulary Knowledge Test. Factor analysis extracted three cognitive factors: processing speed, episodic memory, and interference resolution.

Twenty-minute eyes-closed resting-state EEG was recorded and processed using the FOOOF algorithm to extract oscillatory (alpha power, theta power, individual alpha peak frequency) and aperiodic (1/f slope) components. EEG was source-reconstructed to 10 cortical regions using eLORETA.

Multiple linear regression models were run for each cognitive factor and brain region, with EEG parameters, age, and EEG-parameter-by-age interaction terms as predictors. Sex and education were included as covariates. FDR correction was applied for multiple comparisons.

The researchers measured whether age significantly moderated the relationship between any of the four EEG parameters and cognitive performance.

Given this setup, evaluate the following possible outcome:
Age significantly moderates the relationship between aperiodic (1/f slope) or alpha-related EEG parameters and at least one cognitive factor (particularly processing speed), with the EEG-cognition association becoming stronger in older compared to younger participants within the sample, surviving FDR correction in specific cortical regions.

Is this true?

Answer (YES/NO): NO